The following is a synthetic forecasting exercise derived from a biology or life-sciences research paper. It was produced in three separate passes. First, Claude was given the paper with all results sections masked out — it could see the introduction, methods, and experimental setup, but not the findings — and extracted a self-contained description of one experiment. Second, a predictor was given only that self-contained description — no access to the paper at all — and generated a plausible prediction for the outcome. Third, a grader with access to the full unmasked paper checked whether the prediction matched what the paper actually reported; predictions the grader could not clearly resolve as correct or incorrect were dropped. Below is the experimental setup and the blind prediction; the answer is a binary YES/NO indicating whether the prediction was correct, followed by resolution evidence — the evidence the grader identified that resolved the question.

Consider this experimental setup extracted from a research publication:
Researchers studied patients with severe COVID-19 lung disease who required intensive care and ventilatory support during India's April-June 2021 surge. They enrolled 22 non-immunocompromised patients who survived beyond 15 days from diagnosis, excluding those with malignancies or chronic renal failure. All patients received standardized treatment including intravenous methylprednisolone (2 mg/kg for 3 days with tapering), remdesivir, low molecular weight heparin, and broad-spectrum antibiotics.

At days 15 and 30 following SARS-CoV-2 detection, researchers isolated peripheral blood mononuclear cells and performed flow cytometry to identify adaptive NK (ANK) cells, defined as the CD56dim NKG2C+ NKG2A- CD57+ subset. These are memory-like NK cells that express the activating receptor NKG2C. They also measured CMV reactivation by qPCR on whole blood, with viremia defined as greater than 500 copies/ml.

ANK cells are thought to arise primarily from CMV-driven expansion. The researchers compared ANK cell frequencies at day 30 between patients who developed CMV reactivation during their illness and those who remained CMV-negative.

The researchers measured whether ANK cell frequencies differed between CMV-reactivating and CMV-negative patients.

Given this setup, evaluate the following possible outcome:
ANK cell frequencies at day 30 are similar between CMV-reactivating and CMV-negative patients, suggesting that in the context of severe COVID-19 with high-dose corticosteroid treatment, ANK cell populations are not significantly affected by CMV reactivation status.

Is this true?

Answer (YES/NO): NO